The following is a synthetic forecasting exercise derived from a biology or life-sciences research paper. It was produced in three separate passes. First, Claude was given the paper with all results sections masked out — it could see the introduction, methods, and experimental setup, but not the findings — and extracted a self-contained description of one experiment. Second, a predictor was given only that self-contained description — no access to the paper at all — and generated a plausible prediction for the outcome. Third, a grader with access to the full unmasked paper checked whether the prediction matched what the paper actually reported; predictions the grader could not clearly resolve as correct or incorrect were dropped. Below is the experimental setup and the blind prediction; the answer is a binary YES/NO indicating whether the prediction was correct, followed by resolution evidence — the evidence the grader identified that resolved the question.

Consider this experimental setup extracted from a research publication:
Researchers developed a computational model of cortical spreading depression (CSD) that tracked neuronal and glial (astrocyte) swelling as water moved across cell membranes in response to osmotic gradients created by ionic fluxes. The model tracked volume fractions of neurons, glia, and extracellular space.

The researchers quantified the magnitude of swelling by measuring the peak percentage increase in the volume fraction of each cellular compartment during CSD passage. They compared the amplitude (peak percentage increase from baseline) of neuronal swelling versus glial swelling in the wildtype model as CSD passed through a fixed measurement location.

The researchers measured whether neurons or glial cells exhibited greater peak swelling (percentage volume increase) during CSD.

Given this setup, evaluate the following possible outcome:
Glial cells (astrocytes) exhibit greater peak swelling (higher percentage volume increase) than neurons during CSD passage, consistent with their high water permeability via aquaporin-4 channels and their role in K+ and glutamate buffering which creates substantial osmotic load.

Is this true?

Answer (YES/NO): NO